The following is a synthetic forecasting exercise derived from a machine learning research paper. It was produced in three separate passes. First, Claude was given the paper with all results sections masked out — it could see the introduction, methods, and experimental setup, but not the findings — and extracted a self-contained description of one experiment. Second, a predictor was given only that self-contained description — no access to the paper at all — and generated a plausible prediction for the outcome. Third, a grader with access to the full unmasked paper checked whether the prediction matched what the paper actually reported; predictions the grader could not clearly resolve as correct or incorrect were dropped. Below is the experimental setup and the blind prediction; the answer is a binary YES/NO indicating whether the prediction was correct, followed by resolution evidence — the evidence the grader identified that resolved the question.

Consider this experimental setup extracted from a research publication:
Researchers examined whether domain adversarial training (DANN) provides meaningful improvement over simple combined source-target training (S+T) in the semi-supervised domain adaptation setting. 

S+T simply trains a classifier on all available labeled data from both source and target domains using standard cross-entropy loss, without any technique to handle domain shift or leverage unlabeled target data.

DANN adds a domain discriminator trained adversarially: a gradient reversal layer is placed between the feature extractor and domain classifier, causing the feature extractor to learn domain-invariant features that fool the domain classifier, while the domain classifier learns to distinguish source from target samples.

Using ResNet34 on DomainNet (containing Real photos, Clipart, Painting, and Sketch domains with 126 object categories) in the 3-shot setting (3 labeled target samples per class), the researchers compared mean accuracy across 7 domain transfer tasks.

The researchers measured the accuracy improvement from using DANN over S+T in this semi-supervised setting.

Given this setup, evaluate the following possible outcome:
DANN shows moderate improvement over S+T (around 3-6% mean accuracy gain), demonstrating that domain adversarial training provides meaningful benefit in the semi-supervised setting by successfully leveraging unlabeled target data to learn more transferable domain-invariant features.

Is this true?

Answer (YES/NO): NO